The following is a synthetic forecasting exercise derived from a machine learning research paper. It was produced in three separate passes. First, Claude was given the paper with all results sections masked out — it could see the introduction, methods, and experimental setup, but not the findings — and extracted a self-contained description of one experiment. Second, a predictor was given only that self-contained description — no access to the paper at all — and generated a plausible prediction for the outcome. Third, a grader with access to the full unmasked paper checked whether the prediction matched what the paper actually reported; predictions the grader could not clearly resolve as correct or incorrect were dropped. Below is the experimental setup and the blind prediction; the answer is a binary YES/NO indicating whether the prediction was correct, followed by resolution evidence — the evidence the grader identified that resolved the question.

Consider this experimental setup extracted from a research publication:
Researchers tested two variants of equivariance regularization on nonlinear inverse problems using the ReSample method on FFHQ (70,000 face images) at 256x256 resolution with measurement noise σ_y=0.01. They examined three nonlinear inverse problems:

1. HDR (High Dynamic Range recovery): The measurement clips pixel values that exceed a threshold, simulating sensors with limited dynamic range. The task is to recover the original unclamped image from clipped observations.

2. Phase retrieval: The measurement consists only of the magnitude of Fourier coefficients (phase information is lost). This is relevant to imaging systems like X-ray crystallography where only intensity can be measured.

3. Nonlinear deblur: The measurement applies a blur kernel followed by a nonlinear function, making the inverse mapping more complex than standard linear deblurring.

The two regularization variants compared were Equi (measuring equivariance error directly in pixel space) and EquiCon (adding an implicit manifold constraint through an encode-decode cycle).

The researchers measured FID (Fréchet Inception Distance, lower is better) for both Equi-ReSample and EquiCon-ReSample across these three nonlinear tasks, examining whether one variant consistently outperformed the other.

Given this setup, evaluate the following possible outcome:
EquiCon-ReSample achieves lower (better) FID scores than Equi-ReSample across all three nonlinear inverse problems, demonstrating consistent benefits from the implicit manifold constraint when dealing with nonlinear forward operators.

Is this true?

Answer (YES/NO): NO